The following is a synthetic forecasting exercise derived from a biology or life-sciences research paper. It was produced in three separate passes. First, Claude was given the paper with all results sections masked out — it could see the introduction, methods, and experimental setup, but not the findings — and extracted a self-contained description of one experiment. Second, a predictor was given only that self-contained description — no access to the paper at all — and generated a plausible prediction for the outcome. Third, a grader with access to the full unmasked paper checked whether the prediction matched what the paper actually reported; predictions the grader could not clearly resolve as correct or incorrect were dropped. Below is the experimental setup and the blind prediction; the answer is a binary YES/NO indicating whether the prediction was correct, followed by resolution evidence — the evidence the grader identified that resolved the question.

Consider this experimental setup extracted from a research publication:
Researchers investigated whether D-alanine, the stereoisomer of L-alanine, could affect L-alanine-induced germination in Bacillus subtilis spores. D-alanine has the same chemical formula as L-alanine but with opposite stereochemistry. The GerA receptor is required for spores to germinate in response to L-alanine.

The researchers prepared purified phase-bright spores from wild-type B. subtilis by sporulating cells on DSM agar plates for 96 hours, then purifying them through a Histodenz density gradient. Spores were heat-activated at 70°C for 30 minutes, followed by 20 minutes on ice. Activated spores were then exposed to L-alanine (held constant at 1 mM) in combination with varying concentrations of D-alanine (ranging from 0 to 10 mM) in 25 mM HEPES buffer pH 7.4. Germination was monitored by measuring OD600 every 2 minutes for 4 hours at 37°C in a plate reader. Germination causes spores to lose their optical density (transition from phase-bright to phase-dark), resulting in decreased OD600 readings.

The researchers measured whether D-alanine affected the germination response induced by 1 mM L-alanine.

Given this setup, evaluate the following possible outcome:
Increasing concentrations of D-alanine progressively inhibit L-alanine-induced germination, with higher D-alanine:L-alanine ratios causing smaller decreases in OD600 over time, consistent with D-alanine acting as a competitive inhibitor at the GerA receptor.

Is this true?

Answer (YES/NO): YES